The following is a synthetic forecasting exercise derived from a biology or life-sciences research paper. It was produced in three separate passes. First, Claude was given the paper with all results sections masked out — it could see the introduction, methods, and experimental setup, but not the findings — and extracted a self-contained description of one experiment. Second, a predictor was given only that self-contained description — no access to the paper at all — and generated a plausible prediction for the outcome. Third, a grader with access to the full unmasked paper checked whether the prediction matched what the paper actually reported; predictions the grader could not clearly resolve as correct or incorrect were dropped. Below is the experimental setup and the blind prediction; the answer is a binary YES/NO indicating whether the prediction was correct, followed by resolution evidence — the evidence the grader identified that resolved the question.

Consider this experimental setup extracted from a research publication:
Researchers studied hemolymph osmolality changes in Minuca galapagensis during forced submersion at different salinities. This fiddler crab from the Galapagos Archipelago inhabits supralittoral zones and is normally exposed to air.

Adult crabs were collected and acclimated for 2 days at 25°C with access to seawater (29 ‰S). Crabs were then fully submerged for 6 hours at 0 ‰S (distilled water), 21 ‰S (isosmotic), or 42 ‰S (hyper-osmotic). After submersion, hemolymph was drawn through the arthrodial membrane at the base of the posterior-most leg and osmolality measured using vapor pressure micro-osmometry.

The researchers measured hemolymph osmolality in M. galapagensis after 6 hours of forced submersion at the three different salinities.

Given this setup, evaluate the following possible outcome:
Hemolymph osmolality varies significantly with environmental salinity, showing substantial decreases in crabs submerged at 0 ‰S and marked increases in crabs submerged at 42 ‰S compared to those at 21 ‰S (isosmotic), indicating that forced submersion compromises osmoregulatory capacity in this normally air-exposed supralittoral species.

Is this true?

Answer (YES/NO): NO